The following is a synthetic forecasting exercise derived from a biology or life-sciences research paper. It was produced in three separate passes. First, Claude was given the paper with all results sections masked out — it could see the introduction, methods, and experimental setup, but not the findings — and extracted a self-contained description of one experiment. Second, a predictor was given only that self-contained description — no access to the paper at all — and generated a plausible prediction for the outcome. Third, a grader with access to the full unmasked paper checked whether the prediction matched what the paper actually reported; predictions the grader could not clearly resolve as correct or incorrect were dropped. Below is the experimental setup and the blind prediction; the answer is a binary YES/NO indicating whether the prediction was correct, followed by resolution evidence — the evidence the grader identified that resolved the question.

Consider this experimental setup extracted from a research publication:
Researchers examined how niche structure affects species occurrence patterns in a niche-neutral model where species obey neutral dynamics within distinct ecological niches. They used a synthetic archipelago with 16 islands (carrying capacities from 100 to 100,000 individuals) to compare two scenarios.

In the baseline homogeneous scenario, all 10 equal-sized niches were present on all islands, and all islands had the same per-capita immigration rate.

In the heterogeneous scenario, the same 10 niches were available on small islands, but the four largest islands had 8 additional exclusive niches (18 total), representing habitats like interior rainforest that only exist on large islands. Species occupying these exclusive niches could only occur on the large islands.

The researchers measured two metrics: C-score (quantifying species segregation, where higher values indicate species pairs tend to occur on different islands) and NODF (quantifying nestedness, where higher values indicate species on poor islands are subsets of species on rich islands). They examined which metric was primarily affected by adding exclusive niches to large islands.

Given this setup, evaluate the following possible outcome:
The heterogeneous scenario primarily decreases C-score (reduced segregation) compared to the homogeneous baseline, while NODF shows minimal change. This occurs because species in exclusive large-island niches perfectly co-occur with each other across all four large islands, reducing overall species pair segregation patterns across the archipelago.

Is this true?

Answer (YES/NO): NO